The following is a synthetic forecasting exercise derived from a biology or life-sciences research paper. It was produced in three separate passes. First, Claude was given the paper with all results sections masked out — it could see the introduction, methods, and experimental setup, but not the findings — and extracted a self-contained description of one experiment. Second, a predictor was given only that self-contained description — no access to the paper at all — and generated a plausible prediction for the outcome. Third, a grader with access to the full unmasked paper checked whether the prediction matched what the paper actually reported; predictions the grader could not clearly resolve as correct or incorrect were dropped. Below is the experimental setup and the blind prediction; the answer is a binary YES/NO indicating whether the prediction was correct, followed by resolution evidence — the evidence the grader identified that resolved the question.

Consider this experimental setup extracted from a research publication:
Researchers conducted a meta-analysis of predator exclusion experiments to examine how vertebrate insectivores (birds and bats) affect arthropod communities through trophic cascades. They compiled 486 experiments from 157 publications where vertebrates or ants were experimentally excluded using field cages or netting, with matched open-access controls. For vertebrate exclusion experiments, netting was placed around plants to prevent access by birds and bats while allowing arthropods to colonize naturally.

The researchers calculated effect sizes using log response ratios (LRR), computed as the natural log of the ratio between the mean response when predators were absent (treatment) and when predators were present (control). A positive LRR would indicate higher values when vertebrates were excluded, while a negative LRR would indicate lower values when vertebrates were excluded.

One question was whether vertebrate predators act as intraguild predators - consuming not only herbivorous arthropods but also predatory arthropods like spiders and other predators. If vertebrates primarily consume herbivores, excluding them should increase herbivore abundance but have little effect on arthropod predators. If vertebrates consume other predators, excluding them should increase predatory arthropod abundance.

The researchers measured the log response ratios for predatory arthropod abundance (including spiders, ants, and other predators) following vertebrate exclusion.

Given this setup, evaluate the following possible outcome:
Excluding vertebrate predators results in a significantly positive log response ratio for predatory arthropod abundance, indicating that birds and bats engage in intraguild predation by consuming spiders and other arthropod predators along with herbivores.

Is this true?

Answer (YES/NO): NO